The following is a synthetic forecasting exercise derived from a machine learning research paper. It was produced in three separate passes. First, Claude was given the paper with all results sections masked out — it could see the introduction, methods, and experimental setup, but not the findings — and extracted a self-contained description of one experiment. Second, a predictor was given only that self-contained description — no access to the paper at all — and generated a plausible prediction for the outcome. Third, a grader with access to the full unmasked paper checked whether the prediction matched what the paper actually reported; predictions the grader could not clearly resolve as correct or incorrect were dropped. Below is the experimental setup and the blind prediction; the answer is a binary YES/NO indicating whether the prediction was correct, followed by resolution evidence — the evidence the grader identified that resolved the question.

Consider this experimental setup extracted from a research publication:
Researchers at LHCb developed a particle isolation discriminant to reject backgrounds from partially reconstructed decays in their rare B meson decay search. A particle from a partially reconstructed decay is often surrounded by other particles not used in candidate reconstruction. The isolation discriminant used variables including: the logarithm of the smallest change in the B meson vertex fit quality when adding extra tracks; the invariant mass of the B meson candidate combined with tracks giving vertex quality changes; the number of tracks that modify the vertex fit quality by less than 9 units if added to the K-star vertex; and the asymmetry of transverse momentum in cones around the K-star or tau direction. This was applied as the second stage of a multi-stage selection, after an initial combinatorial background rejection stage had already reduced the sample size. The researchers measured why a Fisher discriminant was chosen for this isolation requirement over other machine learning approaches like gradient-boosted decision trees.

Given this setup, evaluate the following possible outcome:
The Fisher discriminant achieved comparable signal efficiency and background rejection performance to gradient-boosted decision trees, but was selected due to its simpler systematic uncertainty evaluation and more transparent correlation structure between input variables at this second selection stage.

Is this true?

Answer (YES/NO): NO